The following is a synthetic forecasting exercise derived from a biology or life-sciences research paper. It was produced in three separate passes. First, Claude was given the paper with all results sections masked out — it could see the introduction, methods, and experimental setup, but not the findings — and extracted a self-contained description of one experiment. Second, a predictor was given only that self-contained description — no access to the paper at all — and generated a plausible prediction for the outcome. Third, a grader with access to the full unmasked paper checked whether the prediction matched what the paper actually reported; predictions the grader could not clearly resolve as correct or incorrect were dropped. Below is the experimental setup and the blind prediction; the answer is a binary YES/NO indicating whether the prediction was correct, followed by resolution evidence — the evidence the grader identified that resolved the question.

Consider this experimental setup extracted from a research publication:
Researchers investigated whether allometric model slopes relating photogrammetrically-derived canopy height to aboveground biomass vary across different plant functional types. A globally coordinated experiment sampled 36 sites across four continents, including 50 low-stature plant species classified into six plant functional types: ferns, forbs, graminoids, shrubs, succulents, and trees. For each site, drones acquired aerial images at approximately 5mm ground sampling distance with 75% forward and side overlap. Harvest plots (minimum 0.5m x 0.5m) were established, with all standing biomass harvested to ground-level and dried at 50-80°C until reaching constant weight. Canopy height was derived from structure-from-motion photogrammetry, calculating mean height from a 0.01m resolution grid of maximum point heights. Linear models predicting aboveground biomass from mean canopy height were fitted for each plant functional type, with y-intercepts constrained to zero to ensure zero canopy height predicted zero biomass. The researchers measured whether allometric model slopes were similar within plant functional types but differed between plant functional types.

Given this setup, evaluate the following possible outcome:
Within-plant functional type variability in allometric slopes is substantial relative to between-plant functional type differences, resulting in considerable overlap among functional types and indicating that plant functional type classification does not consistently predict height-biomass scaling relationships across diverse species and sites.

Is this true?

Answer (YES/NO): NO